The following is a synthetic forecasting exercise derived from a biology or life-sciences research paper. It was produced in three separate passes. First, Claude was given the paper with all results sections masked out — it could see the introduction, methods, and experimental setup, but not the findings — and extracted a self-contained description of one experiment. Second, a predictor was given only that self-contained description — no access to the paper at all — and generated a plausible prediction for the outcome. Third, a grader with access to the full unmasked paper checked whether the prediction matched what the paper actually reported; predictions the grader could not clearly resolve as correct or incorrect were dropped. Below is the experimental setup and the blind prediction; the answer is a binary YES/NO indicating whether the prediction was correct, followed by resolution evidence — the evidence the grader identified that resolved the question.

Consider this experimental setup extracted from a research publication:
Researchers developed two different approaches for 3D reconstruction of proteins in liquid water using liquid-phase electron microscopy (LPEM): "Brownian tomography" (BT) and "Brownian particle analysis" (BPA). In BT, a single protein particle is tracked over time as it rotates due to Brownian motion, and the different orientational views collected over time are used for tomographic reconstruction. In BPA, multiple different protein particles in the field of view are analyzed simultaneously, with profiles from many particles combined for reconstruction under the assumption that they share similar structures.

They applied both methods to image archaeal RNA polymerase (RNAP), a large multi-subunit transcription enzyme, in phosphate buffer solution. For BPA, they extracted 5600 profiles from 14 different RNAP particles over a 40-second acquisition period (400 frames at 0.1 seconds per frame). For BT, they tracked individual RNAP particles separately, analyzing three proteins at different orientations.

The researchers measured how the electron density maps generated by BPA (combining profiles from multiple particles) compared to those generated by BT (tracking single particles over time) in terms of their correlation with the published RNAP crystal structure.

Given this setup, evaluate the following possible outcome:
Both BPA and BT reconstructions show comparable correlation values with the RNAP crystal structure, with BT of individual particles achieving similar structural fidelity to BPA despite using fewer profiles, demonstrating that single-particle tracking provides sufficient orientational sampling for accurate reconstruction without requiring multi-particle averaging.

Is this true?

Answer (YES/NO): YES